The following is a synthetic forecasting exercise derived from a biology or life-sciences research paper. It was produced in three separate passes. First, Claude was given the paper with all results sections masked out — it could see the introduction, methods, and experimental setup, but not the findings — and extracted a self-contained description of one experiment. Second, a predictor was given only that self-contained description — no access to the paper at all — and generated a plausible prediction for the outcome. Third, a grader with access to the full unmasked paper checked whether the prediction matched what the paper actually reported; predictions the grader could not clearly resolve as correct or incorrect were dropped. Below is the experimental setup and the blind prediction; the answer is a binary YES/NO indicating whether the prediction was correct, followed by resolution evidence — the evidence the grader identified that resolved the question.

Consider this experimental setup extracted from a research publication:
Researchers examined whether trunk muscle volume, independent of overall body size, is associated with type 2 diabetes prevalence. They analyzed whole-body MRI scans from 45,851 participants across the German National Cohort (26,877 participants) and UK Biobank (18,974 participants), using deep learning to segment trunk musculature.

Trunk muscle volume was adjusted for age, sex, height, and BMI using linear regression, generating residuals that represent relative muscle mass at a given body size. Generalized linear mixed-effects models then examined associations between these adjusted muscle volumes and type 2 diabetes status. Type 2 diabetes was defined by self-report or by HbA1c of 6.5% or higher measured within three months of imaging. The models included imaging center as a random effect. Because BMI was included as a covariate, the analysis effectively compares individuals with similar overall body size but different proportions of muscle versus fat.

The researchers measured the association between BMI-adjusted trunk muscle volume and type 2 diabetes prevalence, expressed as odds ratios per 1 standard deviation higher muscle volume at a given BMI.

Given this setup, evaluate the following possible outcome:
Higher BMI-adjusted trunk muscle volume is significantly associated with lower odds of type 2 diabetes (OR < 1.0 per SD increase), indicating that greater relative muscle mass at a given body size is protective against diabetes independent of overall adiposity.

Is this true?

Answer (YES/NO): YES